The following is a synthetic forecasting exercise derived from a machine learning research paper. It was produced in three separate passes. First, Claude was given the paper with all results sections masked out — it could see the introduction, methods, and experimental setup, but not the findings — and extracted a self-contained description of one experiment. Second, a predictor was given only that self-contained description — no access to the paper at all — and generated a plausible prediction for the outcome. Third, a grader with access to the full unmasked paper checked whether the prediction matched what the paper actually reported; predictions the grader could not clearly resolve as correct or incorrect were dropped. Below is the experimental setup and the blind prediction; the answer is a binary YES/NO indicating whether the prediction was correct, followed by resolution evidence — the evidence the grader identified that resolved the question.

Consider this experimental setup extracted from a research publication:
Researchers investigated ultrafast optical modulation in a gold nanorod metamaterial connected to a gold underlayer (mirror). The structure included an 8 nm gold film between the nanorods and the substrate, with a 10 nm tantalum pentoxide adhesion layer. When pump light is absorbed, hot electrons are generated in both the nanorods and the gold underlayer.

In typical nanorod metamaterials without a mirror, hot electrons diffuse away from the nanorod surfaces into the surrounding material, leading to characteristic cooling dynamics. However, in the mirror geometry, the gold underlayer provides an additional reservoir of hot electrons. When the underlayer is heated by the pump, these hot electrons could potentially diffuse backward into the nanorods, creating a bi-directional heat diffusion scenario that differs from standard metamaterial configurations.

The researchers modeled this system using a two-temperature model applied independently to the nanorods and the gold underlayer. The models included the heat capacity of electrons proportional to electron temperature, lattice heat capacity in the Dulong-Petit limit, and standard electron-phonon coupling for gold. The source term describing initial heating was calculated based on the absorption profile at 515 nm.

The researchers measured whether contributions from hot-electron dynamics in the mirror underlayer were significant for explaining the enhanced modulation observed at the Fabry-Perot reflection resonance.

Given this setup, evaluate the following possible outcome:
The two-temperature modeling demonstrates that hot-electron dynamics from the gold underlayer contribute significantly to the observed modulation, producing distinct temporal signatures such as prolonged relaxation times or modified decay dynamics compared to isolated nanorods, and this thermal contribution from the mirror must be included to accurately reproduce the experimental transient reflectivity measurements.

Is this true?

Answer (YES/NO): NO